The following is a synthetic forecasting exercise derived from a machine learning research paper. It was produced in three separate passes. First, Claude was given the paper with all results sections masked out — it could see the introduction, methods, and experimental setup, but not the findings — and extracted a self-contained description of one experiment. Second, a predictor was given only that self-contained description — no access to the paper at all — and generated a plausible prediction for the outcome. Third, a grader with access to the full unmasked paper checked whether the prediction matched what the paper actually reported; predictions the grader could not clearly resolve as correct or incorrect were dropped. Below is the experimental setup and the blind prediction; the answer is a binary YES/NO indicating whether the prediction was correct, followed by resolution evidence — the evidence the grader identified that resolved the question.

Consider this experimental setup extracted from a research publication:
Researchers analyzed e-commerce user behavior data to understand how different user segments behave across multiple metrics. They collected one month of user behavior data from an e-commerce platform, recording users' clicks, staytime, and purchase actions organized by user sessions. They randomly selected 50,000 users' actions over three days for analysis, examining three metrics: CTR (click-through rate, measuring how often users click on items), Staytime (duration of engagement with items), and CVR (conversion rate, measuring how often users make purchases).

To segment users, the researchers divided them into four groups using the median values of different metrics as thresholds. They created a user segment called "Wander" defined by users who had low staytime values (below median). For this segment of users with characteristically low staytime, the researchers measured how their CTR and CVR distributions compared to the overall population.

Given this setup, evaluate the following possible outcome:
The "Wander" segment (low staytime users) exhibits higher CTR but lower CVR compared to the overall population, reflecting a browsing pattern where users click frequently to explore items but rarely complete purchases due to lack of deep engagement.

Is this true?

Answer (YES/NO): NO